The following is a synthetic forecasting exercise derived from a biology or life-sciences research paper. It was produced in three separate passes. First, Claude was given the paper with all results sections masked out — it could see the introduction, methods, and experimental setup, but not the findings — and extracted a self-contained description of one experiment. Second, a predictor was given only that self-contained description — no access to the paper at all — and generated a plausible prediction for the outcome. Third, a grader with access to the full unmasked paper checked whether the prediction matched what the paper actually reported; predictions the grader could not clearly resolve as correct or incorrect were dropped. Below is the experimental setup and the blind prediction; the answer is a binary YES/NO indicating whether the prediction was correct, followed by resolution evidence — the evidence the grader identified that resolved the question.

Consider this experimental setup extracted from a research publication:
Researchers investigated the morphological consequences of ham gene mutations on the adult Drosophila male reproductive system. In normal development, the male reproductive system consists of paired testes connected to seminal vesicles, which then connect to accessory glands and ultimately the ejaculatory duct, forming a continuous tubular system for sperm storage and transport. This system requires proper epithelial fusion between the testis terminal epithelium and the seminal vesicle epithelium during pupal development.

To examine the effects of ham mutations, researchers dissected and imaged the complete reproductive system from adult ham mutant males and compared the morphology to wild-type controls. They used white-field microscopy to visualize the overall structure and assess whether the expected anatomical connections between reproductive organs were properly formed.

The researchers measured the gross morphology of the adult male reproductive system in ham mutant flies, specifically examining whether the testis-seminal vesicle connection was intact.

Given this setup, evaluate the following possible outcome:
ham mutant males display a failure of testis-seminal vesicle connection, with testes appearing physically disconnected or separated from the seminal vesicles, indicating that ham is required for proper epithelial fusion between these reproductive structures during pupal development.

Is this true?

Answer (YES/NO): YES